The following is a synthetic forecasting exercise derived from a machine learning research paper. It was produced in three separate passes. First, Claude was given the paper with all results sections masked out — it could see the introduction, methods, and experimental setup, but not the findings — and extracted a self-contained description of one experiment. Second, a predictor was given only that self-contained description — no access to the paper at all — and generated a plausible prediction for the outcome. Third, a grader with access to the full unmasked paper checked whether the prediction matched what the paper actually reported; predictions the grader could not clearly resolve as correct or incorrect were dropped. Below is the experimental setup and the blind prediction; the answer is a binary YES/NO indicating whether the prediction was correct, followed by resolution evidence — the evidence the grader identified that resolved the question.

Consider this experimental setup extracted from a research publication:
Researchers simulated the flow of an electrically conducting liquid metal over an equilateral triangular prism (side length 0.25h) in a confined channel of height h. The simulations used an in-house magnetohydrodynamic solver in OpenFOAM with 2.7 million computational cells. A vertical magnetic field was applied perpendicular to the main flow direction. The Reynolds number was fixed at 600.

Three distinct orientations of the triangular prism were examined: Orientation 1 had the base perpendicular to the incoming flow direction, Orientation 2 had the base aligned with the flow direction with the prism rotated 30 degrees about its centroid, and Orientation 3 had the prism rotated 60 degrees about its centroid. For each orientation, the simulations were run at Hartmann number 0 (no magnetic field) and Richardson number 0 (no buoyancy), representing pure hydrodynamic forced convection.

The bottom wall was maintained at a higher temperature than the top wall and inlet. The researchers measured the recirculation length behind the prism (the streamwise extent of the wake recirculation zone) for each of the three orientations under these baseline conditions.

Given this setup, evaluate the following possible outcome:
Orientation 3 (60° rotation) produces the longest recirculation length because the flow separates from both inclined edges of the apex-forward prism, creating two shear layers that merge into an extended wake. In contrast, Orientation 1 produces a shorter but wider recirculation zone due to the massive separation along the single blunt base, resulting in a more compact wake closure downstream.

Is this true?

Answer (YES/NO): NO